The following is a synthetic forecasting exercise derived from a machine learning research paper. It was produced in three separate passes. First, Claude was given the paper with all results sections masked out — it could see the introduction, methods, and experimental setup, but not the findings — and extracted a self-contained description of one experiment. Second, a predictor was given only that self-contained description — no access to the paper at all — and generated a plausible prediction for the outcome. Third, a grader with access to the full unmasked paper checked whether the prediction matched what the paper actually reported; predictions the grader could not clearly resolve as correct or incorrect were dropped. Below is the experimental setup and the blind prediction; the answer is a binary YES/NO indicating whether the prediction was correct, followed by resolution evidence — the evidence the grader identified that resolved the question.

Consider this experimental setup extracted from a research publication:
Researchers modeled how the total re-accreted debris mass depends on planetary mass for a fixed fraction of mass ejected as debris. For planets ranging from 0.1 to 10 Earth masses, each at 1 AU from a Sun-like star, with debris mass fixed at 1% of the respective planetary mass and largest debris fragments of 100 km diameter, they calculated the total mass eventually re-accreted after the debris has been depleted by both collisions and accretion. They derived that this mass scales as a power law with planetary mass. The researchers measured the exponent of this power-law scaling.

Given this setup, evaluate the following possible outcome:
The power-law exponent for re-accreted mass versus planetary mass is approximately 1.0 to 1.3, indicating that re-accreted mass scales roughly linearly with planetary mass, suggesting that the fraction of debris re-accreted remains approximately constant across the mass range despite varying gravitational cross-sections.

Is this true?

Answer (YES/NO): NO